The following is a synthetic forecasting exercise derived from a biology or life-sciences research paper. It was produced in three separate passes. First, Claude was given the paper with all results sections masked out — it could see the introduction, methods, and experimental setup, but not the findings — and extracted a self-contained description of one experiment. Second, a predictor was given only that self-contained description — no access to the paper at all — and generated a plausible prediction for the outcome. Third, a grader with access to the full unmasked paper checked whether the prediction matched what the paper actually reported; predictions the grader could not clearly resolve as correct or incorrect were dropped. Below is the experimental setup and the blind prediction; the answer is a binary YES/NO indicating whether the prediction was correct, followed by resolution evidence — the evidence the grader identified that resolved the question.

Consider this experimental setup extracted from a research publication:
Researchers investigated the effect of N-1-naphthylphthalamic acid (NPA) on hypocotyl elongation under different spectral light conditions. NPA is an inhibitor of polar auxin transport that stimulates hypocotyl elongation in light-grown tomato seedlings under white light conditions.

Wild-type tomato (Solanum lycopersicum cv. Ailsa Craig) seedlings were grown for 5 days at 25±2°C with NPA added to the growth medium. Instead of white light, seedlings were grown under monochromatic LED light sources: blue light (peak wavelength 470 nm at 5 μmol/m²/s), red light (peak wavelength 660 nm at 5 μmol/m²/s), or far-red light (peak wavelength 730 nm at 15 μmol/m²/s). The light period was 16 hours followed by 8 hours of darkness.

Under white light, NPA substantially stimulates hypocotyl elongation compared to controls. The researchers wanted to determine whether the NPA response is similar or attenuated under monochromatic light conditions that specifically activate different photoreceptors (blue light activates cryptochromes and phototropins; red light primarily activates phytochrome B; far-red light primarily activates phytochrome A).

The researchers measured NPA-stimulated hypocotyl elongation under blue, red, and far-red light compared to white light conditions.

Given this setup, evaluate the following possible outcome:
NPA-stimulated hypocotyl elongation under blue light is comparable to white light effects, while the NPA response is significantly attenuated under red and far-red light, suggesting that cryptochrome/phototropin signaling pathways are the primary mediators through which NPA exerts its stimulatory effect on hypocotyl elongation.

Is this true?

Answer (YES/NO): NO